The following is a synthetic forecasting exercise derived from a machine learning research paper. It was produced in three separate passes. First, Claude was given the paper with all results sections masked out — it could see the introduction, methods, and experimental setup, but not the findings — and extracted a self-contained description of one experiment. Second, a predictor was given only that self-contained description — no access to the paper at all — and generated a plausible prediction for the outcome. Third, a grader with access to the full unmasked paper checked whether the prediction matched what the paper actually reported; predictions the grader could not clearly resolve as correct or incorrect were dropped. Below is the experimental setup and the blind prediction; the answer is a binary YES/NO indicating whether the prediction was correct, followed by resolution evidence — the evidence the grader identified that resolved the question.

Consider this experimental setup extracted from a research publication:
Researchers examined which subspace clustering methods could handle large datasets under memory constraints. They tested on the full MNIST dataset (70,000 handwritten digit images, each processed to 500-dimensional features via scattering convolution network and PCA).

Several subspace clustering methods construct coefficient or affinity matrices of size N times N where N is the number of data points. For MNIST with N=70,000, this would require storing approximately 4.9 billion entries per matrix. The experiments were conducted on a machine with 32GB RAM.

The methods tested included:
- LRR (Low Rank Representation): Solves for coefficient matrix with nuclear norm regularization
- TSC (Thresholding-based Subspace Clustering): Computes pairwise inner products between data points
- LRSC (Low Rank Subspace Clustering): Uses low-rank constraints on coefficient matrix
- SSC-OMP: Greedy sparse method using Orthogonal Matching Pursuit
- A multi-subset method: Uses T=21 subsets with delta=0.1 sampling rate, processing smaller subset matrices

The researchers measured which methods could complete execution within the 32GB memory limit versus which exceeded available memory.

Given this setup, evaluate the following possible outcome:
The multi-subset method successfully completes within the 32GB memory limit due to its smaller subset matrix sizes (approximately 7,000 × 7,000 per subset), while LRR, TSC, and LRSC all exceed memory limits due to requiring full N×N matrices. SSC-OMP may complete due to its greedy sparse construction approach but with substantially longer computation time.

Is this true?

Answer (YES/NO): YES